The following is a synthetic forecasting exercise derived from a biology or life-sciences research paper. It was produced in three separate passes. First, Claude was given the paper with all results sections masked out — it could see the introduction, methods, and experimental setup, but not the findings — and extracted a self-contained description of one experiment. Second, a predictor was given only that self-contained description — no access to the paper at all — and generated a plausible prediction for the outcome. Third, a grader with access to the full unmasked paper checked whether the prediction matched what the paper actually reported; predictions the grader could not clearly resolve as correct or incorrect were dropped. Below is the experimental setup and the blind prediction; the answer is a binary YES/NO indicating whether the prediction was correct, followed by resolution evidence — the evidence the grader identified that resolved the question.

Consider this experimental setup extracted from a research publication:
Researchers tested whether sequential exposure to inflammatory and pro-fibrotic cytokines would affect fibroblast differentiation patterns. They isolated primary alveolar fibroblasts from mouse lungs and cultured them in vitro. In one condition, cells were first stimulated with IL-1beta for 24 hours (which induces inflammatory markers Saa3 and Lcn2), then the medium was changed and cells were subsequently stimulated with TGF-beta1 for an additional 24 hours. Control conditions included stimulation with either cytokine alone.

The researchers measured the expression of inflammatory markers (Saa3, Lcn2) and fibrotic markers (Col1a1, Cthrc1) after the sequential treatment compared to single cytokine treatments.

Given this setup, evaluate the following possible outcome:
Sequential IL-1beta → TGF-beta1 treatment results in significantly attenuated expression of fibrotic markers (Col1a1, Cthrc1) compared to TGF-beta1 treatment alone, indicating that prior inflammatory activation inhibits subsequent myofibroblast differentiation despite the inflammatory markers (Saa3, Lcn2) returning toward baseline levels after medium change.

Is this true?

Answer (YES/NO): NO